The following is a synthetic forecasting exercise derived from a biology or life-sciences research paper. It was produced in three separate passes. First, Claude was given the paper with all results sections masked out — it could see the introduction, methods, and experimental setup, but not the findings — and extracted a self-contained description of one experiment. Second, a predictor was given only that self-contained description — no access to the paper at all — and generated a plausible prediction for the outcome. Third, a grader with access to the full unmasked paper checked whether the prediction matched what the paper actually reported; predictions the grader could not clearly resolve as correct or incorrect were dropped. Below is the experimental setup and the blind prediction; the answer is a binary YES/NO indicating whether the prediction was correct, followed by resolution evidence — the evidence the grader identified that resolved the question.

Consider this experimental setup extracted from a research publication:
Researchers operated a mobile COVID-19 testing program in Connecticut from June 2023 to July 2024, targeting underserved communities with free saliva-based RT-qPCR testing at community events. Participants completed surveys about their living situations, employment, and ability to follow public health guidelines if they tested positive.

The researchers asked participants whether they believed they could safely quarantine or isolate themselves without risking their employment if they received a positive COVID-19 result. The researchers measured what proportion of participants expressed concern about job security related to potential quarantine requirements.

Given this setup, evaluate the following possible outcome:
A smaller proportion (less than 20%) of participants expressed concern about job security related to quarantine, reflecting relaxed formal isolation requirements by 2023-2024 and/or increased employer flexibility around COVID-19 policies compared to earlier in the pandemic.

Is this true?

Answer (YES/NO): NO